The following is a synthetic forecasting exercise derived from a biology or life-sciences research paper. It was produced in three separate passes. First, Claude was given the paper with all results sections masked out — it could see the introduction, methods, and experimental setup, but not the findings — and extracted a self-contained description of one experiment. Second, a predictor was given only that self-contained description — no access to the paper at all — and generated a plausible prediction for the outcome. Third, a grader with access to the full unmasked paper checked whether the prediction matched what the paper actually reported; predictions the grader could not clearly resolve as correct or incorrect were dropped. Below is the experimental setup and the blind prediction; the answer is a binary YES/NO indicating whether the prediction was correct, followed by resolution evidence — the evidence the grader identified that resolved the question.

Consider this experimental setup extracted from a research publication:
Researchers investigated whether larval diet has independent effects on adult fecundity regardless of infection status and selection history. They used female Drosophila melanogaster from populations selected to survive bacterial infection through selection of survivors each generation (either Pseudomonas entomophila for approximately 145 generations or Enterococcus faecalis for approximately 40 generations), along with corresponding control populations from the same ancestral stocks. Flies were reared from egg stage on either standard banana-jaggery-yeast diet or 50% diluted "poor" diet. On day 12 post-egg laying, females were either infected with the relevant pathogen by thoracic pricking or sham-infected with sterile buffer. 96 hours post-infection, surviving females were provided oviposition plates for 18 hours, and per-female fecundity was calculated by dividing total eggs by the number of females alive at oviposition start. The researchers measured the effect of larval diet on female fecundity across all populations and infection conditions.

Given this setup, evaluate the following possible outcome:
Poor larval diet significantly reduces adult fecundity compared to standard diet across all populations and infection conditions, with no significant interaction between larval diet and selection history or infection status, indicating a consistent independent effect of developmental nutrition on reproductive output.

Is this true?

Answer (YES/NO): YES